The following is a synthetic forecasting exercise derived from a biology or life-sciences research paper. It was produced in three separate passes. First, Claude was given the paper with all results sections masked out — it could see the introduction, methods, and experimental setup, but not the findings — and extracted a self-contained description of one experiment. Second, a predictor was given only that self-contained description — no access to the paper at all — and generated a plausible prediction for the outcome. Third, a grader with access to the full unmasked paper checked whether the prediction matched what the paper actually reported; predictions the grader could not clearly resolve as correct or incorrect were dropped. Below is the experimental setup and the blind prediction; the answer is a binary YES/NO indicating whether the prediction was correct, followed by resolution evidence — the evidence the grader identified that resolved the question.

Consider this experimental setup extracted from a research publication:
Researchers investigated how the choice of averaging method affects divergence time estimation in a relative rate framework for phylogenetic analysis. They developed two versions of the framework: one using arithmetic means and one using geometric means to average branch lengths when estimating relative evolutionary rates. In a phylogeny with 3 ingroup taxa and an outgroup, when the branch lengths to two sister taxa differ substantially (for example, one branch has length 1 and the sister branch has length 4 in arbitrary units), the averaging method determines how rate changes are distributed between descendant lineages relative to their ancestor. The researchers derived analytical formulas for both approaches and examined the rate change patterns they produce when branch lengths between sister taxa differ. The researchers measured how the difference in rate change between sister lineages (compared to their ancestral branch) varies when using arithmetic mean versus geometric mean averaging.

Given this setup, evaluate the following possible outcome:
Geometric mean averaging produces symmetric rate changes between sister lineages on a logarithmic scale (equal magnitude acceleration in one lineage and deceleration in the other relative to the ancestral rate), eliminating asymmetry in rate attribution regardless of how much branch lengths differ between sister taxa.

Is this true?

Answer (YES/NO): YES